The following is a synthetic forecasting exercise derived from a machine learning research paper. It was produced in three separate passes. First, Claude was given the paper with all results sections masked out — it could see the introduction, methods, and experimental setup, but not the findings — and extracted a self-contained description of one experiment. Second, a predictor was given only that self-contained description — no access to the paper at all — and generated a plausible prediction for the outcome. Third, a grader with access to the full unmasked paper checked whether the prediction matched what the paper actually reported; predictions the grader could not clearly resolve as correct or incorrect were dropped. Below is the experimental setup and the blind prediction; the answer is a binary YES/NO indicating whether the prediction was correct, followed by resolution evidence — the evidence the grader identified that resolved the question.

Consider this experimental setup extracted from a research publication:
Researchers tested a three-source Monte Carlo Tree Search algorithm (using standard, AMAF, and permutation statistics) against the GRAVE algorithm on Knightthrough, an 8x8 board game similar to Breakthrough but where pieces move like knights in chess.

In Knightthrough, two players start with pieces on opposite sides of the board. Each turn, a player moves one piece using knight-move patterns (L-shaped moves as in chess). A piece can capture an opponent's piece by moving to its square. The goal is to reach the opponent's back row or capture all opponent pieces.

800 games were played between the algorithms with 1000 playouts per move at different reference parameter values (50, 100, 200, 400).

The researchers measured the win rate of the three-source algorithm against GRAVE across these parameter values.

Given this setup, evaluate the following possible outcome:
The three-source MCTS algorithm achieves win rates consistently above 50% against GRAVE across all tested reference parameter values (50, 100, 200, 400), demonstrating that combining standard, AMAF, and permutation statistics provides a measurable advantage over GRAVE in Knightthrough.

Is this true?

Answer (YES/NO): NO